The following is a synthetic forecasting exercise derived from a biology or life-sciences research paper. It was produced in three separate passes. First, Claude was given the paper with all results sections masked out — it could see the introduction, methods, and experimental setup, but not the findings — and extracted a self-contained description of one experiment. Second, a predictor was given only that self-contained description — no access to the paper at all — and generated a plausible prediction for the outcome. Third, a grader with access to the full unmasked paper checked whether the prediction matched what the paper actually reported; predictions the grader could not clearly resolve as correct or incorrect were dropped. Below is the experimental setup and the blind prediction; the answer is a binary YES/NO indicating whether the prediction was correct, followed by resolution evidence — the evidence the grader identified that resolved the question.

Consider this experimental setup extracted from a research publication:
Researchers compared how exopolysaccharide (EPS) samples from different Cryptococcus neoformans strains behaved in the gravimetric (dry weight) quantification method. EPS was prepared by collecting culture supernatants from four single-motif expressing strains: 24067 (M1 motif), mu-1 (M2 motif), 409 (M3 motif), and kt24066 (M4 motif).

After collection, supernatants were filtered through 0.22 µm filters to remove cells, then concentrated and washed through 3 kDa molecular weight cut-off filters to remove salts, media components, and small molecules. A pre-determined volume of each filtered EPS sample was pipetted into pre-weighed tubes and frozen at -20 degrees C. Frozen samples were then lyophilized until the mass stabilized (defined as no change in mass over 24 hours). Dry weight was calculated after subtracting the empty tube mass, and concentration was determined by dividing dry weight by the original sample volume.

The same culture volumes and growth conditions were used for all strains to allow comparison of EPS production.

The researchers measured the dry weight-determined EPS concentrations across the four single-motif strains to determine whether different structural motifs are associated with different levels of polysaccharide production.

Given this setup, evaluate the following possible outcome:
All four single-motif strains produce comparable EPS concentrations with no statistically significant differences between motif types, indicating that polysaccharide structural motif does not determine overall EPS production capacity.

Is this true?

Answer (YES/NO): YES